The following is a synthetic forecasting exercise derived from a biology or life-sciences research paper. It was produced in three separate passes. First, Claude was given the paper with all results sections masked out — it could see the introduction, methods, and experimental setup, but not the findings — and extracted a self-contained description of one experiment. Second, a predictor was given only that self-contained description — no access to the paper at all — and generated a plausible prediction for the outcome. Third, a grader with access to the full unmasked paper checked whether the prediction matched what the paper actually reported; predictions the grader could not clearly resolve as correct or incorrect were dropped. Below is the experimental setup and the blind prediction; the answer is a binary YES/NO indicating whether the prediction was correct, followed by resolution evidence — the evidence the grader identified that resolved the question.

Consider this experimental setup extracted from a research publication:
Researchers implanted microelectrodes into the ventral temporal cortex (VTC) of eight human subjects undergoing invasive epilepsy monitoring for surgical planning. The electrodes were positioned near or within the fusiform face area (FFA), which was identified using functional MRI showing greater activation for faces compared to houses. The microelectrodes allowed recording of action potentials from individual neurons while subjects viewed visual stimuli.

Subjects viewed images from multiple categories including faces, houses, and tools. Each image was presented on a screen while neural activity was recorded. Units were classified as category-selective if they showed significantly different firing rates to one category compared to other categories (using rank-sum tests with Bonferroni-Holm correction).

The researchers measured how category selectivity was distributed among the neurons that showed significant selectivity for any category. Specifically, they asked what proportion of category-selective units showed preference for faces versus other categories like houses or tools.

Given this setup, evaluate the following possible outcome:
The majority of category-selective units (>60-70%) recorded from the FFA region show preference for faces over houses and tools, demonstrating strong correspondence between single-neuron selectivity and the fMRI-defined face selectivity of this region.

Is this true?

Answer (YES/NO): YES